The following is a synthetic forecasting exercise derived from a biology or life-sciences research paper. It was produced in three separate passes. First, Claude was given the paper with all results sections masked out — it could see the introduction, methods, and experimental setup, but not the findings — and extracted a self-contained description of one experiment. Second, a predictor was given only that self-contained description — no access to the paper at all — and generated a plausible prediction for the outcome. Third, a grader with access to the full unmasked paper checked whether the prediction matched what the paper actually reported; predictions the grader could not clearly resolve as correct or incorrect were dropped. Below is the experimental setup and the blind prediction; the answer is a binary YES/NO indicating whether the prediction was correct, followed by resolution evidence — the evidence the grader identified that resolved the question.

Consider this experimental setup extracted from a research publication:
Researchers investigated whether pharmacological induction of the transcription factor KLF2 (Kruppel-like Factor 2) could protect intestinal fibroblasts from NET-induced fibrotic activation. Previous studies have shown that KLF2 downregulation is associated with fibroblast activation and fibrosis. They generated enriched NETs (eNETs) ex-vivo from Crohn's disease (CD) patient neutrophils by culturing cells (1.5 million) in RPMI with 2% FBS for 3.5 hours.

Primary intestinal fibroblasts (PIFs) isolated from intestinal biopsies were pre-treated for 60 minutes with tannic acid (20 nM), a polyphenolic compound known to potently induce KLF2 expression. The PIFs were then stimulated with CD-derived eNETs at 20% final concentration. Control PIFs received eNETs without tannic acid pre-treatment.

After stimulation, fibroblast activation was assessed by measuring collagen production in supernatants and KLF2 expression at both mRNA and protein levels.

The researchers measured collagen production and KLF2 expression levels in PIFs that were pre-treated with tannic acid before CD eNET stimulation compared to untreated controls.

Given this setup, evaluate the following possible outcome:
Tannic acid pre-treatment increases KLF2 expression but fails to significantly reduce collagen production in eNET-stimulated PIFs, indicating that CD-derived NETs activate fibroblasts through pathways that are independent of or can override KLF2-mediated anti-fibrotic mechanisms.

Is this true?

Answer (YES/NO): NO